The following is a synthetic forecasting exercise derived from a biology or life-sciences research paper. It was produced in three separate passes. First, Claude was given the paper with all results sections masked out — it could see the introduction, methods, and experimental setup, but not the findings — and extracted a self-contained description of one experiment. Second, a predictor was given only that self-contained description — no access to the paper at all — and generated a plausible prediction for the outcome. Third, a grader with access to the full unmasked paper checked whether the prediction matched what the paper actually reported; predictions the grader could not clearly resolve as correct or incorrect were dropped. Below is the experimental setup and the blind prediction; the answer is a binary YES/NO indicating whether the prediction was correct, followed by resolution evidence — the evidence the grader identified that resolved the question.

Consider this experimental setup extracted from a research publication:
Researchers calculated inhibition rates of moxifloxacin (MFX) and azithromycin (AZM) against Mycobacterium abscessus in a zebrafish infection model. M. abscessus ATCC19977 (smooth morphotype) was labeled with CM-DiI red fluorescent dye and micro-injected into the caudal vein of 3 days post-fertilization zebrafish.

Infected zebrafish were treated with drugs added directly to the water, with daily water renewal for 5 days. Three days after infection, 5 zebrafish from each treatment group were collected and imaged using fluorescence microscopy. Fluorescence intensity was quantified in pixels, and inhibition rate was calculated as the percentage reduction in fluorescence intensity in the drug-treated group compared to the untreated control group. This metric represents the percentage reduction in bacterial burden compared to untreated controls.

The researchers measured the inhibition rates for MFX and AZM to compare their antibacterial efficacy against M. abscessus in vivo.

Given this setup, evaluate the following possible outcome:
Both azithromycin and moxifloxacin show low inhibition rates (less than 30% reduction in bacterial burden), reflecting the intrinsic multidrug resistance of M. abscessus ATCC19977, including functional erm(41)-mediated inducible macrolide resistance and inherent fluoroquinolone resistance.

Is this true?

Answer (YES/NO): NO